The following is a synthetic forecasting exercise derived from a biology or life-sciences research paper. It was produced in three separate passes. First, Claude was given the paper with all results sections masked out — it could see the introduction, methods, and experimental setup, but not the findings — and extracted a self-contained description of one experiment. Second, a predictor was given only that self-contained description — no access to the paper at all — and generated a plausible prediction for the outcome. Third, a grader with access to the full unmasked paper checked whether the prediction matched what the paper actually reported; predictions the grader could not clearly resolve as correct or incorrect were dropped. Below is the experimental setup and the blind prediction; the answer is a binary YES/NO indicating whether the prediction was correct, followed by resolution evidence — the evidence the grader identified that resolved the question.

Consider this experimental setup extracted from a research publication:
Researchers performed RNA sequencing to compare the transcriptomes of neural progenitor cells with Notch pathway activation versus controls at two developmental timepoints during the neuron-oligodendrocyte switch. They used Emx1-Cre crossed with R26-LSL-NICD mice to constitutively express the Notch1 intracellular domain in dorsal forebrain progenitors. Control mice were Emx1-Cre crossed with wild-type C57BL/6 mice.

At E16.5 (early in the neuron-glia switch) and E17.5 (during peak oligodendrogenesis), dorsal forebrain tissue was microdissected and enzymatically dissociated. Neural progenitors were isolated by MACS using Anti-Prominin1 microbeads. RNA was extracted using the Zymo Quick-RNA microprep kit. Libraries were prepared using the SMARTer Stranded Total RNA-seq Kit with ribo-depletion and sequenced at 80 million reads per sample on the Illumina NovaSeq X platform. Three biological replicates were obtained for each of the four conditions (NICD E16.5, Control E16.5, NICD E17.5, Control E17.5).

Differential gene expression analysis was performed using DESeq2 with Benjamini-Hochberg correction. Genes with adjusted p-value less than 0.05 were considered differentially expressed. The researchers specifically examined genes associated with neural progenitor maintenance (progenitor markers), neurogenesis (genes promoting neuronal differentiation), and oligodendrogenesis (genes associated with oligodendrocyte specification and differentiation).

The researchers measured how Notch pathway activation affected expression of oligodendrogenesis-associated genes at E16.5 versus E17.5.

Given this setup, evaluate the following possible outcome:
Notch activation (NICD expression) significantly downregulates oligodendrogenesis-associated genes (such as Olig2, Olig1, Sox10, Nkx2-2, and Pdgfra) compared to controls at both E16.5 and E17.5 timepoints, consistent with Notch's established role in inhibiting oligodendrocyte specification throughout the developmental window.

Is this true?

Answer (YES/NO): NO